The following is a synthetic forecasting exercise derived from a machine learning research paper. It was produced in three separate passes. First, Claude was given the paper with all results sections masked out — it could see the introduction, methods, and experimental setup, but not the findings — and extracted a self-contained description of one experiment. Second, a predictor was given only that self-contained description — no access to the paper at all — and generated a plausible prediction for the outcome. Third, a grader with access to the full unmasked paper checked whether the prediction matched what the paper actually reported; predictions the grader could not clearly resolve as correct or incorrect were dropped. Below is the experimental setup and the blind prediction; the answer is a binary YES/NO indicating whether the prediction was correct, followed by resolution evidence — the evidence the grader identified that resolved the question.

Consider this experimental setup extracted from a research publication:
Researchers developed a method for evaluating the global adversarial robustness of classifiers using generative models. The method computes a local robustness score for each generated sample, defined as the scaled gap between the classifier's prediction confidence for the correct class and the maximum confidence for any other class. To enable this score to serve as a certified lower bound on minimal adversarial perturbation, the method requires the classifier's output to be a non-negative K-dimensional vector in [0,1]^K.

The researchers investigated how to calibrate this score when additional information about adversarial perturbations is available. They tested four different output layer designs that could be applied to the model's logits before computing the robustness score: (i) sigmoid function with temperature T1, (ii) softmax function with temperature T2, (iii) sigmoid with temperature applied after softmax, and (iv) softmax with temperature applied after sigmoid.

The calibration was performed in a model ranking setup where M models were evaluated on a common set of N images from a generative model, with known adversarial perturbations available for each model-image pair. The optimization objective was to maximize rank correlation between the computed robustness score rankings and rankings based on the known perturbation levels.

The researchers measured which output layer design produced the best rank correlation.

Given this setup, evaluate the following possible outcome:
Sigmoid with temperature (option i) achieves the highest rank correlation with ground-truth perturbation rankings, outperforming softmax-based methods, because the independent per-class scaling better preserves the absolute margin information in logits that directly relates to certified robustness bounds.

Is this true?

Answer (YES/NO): NO